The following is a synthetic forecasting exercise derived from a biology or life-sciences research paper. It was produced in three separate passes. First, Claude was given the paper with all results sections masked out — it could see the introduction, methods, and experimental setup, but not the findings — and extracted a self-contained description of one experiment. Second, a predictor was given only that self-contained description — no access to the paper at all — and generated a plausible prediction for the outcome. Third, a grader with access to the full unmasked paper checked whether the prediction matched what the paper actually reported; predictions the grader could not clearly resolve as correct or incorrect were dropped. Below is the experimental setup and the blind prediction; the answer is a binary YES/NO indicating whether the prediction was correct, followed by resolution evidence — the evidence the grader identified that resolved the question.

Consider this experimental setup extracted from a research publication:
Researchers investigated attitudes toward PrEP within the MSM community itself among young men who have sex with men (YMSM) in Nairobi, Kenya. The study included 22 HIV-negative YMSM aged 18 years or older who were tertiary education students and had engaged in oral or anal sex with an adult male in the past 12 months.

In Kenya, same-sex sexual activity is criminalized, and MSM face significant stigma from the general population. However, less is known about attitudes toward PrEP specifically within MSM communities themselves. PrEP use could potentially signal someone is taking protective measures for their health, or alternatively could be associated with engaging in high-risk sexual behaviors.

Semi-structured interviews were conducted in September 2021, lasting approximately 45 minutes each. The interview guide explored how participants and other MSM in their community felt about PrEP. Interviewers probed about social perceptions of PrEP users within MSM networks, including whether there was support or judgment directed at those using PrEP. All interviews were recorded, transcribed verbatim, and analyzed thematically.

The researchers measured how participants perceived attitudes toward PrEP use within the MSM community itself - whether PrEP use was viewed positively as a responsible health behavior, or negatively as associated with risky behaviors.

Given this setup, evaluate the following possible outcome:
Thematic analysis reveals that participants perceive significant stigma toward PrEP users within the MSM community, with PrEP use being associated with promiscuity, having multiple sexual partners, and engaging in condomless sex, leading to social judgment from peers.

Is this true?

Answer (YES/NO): YES